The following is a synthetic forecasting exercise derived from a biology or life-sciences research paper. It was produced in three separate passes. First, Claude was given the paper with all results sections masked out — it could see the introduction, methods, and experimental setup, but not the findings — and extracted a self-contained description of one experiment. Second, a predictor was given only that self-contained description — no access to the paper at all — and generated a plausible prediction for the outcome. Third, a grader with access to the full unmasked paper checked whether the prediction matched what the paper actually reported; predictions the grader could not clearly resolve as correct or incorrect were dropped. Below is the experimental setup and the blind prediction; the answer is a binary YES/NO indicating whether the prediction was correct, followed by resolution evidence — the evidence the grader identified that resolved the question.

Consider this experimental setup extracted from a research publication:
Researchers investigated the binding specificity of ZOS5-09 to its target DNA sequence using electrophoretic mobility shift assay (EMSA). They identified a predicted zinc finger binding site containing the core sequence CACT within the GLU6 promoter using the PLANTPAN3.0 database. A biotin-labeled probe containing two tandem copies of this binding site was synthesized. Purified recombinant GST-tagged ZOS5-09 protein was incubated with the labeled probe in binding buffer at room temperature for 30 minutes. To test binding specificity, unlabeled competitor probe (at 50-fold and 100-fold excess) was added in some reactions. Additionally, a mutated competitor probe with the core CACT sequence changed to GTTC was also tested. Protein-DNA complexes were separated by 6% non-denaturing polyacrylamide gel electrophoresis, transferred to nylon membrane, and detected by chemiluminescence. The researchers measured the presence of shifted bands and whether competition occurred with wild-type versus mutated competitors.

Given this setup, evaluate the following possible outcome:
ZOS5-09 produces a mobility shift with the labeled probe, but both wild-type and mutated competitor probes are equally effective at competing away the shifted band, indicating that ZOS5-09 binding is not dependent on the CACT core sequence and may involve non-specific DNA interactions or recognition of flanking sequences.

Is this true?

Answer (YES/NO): NO